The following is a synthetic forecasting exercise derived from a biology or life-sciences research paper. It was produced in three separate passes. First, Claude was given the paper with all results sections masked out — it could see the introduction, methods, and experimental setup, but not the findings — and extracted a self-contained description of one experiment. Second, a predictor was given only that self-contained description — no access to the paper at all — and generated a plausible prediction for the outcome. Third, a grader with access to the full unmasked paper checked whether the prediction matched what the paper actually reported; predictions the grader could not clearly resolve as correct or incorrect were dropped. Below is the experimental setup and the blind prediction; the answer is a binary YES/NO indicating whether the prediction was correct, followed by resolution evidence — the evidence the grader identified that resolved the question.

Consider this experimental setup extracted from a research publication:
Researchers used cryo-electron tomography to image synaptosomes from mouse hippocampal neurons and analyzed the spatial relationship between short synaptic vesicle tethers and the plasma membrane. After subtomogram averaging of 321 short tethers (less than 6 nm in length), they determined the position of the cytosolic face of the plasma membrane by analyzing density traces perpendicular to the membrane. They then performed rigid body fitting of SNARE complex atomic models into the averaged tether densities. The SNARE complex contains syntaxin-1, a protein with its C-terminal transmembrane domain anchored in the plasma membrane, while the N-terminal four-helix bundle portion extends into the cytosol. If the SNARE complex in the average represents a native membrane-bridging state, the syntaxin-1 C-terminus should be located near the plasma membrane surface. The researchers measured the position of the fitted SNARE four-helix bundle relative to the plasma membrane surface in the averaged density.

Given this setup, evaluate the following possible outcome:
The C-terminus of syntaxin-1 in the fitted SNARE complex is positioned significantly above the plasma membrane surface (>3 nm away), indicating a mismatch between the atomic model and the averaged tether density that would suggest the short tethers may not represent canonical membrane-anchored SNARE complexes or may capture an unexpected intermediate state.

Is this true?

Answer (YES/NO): NO